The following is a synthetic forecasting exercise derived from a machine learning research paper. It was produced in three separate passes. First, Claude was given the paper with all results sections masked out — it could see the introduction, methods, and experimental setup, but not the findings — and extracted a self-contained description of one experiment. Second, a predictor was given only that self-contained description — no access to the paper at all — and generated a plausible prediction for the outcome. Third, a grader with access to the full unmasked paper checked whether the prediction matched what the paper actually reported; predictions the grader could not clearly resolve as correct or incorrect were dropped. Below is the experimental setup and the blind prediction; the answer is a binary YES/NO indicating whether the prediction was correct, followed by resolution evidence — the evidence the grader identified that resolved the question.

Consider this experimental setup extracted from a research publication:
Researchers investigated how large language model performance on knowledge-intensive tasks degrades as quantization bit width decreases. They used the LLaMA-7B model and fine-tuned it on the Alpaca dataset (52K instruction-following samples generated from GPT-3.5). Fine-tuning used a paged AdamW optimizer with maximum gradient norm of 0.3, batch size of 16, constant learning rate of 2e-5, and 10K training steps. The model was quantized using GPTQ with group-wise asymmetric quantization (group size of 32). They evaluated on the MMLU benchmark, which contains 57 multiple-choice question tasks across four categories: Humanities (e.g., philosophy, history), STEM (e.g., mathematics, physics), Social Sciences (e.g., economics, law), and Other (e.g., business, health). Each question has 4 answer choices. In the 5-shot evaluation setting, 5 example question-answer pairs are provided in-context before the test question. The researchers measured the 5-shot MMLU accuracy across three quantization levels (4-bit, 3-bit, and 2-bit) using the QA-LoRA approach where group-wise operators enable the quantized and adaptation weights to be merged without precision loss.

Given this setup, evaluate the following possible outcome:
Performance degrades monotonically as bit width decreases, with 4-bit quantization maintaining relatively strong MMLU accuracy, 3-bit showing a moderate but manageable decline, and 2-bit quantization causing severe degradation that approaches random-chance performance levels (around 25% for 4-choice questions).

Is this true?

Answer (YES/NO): YES